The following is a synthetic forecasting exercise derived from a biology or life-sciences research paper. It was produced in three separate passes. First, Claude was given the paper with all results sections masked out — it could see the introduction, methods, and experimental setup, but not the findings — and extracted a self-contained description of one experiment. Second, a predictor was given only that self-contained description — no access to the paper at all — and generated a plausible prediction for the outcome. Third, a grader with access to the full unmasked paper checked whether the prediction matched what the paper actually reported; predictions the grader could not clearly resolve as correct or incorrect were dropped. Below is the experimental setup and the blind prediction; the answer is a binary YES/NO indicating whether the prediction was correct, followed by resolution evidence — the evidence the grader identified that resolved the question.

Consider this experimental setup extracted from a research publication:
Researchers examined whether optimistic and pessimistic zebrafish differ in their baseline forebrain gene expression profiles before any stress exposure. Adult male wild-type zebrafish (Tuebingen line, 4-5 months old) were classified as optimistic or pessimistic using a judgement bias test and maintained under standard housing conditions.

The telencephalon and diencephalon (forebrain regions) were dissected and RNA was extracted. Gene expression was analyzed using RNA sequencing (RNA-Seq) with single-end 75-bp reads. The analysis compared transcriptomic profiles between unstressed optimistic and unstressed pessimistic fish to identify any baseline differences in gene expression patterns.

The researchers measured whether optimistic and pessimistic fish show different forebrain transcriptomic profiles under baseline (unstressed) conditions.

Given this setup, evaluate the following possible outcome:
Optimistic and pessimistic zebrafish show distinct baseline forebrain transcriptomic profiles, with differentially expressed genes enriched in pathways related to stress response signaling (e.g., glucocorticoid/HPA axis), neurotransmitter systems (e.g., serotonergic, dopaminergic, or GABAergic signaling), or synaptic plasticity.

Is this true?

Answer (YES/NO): NO